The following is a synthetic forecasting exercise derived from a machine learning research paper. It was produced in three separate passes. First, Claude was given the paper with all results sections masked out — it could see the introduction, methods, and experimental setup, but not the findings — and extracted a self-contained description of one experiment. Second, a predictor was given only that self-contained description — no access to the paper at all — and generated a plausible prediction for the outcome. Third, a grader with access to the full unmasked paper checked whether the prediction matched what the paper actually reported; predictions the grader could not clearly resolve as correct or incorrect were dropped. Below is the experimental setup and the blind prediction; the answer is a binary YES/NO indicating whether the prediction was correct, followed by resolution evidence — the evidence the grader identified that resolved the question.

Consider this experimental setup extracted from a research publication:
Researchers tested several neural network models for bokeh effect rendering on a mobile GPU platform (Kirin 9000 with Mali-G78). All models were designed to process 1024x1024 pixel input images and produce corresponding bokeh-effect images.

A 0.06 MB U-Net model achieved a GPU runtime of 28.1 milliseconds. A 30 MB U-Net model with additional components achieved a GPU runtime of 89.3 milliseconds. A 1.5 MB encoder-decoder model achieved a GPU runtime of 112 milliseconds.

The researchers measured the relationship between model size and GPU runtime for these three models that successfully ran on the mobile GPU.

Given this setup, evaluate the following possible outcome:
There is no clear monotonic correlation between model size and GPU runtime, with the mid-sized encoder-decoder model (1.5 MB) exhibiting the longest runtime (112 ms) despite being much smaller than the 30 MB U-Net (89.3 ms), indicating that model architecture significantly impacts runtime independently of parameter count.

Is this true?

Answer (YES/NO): YES